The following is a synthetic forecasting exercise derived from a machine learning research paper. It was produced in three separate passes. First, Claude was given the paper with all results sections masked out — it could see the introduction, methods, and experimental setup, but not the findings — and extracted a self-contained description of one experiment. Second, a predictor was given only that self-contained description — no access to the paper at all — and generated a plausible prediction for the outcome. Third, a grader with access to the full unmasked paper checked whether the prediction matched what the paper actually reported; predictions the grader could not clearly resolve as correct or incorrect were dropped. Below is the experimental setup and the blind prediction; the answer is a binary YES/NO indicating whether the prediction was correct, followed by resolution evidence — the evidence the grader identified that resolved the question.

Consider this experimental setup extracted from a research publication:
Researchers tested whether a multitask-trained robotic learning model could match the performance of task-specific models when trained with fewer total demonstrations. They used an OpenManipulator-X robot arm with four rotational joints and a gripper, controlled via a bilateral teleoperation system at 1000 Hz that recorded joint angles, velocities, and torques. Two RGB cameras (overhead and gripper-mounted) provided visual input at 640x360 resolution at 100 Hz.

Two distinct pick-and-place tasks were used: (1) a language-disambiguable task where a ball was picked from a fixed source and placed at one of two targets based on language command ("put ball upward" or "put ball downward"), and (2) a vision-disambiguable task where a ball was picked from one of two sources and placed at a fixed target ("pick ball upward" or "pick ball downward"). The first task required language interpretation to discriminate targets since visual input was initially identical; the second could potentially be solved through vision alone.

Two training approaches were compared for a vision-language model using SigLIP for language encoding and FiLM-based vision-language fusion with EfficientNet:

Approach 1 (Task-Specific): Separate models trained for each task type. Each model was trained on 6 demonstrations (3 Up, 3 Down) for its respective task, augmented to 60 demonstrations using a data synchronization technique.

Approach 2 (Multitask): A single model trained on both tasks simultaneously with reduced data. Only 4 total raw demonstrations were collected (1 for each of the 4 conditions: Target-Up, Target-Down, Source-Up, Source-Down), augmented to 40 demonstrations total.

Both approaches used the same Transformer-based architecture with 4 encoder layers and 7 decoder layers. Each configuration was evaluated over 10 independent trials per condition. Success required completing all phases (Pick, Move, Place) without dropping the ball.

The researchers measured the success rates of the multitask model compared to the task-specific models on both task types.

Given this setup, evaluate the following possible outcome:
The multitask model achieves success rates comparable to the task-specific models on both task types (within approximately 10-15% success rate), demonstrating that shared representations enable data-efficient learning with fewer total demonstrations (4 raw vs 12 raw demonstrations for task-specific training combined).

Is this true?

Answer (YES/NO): NO